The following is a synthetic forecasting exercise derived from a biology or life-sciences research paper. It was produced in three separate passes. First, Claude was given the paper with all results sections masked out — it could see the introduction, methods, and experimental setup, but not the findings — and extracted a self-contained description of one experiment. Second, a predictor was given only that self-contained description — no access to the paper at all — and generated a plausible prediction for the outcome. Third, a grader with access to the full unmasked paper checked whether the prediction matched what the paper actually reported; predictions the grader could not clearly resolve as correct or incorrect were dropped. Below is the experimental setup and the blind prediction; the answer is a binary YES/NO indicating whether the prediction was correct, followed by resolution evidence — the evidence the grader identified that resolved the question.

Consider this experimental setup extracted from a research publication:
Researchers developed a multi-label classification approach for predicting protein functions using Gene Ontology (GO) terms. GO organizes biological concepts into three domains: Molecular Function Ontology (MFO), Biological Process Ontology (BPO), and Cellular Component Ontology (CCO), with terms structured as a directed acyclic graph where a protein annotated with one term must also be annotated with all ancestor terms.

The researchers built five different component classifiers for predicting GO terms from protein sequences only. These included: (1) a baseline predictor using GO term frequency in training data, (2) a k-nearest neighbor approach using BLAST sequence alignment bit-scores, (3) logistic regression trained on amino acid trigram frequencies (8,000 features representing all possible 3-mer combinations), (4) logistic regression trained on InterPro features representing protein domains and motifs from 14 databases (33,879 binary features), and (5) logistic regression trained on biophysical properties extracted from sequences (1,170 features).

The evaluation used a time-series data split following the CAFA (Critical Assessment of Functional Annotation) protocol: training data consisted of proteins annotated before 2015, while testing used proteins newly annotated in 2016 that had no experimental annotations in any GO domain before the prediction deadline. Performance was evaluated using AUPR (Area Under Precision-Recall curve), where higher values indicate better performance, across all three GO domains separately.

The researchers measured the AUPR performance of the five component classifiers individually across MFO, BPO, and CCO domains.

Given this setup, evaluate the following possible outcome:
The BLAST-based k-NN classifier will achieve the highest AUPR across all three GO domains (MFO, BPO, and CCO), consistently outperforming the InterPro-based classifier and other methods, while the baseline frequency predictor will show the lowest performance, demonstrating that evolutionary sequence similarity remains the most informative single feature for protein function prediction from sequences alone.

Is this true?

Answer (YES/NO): NO